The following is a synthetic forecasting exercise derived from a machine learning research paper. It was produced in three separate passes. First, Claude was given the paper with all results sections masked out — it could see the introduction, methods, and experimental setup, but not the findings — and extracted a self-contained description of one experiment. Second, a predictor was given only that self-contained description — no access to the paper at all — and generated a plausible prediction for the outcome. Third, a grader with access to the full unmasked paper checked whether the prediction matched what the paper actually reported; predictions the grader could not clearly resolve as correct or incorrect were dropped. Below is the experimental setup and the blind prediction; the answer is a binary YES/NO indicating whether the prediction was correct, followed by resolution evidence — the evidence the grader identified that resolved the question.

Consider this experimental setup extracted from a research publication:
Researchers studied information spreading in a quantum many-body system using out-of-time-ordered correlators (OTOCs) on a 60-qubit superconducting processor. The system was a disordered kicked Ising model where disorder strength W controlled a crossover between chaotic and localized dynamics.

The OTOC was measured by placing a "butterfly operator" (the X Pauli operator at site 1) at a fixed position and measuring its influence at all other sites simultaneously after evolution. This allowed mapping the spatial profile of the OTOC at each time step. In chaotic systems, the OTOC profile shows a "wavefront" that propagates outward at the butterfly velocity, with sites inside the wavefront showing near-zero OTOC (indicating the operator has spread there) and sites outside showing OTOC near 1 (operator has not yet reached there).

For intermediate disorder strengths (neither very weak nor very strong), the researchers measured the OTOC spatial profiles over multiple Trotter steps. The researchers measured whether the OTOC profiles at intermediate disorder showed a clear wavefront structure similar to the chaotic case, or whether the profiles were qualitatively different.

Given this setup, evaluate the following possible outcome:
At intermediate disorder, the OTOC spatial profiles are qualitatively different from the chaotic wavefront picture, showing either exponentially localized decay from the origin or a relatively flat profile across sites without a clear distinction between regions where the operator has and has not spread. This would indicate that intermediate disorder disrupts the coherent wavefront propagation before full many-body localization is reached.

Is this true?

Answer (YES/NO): NO